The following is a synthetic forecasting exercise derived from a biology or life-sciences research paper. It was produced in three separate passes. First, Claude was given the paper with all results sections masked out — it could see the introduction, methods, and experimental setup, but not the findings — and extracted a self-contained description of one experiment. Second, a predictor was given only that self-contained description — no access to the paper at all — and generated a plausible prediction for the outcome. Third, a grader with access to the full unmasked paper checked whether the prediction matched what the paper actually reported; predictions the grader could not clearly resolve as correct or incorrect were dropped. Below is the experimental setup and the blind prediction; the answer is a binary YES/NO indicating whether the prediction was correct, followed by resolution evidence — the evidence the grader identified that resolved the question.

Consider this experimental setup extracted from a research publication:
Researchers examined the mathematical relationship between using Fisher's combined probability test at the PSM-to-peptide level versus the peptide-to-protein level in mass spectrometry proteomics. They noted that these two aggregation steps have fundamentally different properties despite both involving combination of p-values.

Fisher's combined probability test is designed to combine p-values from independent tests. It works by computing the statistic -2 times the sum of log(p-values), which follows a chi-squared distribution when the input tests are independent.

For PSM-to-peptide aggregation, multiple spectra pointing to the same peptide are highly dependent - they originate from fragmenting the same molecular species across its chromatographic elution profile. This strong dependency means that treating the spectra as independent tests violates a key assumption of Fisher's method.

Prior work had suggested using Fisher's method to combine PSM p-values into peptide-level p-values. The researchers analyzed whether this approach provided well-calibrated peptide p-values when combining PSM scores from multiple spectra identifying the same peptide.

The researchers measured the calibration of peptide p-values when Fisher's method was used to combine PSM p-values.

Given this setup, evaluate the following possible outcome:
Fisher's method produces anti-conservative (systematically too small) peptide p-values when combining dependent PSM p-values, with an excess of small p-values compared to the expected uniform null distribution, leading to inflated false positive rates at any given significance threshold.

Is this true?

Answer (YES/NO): YES